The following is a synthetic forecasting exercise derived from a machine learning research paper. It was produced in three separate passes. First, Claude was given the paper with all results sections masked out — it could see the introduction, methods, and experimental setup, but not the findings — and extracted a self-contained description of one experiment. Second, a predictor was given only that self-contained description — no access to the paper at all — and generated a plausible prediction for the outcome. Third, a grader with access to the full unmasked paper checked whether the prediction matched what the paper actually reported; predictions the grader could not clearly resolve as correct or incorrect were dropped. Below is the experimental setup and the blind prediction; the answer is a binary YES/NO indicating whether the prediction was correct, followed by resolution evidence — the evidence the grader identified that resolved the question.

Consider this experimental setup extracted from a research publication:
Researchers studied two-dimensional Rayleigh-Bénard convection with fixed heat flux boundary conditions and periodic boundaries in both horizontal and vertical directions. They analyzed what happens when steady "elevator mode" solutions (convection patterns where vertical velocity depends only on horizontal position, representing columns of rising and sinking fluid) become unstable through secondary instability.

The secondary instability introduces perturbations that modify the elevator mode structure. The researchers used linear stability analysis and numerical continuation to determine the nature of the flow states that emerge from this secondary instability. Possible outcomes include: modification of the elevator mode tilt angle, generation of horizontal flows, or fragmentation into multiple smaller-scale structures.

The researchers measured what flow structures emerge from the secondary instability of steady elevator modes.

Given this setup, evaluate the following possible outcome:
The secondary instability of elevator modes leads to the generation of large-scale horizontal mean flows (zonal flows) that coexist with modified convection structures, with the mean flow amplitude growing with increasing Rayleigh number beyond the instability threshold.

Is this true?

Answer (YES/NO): NO